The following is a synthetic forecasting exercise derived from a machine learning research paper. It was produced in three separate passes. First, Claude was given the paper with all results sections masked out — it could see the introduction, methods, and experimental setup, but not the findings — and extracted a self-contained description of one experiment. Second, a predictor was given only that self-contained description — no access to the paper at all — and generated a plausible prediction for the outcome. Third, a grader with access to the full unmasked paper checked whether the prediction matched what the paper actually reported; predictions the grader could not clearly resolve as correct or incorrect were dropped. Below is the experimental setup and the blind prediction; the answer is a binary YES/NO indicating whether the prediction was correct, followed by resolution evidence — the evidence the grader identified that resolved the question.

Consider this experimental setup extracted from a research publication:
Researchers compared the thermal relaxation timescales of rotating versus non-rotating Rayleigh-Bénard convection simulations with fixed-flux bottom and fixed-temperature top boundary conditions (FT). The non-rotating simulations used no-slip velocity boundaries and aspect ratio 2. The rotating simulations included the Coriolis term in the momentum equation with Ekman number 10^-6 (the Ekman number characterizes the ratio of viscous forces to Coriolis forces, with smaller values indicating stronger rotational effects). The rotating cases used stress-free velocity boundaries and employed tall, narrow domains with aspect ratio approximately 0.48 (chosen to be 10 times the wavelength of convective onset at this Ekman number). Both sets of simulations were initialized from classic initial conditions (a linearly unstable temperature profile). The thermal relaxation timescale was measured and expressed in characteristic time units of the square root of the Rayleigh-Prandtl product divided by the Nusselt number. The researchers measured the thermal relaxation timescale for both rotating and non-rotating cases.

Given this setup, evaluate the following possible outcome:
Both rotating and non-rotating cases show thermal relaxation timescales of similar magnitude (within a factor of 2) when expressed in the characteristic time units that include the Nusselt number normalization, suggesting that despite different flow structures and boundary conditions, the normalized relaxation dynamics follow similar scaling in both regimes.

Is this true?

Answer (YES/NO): NO